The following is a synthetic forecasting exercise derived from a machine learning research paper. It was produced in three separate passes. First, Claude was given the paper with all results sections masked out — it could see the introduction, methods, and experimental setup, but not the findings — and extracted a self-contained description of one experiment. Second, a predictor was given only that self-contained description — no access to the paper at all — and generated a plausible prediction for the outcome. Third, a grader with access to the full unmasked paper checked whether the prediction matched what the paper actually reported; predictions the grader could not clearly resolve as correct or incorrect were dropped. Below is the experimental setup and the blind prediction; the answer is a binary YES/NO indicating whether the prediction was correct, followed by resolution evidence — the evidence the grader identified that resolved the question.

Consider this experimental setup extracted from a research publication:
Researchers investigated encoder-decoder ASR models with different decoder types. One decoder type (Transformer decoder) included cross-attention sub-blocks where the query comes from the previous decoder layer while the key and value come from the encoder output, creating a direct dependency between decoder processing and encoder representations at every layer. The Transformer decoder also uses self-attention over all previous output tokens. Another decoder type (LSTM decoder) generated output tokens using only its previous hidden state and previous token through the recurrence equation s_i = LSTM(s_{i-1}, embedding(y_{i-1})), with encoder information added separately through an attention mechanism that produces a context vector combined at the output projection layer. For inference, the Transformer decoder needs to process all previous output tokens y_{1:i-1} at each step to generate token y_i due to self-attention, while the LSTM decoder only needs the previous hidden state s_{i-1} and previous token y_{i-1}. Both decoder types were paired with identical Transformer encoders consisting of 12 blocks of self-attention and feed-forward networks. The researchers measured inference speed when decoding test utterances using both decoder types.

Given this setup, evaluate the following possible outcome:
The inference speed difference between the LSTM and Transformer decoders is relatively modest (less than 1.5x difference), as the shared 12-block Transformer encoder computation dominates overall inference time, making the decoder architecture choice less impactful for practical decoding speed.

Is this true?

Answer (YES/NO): NO